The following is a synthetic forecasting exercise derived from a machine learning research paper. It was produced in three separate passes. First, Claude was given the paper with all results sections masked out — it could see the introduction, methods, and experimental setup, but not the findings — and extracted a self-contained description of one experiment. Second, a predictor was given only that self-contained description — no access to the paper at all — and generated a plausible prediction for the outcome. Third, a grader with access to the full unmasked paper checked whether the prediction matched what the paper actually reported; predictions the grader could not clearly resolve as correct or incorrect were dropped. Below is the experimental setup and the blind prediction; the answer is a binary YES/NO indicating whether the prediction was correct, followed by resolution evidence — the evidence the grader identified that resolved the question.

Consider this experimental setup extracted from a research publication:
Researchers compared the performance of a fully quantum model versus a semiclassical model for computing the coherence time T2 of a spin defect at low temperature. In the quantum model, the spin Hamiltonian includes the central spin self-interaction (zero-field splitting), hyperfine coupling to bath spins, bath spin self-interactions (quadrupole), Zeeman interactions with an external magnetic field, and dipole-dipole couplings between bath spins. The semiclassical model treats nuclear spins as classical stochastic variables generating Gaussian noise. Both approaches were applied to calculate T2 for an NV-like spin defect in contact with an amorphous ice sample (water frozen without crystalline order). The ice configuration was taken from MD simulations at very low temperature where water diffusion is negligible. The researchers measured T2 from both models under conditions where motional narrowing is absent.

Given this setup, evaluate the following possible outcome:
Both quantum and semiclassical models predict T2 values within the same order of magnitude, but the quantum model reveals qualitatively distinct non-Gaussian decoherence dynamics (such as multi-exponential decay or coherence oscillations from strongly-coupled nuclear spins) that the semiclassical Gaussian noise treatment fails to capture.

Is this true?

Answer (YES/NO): NO